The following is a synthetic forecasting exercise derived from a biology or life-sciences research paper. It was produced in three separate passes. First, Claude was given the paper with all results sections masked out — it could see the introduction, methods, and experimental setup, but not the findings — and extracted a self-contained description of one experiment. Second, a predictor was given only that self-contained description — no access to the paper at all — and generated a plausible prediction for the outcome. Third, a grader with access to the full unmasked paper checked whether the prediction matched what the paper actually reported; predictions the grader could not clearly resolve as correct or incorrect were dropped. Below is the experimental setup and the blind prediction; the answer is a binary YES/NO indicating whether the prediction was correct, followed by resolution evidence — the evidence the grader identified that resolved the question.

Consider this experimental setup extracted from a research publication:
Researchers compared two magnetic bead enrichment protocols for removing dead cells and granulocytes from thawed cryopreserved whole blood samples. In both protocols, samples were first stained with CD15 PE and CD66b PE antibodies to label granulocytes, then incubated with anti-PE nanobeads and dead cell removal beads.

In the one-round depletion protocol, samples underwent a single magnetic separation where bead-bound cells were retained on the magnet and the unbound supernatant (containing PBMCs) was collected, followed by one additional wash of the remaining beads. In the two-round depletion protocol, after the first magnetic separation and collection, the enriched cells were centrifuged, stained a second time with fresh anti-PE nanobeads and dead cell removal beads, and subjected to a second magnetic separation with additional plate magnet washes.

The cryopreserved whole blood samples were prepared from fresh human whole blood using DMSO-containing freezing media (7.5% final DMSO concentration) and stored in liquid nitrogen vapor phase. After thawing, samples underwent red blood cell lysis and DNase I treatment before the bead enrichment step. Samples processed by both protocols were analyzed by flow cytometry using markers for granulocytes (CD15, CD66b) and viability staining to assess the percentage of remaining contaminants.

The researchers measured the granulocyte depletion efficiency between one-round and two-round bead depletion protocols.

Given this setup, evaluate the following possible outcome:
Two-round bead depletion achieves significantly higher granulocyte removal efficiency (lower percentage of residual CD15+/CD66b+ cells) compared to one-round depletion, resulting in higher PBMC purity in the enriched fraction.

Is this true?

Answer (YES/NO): YES